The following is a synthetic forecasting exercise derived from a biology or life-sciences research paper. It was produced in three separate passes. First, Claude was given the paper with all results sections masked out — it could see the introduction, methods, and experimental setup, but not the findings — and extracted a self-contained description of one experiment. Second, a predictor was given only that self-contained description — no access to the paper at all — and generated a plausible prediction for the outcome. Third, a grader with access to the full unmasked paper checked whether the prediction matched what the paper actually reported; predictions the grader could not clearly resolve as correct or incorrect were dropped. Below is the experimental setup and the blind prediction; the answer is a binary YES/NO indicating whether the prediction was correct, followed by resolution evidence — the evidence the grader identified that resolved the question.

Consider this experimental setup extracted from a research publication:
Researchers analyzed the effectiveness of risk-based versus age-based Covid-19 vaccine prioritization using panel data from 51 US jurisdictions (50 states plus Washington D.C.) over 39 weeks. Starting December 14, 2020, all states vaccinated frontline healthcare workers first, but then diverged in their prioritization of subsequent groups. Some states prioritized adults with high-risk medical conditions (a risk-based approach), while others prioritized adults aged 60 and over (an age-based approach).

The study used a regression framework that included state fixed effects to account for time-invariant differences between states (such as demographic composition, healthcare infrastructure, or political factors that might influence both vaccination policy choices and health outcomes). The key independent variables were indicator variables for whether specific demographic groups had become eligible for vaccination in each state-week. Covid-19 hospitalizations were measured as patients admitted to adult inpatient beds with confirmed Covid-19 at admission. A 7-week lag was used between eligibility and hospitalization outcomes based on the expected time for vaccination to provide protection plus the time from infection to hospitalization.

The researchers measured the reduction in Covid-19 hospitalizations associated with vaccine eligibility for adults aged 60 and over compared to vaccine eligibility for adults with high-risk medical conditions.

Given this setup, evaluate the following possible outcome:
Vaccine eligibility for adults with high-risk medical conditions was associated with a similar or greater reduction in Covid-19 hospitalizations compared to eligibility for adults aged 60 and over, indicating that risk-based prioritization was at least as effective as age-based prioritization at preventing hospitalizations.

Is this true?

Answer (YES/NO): NO